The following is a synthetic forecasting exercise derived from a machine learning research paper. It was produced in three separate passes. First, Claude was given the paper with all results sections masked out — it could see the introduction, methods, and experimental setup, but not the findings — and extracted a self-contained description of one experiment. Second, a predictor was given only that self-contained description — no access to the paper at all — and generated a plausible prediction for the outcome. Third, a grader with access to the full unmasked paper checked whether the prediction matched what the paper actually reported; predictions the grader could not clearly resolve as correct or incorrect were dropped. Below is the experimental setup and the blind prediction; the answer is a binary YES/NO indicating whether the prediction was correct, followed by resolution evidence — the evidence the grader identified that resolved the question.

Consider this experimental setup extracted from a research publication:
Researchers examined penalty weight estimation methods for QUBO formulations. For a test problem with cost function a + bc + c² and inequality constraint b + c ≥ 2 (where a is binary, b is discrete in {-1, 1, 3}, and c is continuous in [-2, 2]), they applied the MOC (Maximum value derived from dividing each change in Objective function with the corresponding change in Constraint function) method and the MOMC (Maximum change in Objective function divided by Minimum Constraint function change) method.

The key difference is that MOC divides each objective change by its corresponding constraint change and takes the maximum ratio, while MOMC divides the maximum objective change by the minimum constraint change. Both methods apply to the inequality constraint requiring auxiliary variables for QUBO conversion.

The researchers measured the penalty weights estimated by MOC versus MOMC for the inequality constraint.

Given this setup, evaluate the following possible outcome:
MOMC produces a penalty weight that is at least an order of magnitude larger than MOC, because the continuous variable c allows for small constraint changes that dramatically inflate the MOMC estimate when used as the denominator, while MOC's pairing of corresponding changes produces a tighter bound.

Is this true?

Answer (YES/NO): NO